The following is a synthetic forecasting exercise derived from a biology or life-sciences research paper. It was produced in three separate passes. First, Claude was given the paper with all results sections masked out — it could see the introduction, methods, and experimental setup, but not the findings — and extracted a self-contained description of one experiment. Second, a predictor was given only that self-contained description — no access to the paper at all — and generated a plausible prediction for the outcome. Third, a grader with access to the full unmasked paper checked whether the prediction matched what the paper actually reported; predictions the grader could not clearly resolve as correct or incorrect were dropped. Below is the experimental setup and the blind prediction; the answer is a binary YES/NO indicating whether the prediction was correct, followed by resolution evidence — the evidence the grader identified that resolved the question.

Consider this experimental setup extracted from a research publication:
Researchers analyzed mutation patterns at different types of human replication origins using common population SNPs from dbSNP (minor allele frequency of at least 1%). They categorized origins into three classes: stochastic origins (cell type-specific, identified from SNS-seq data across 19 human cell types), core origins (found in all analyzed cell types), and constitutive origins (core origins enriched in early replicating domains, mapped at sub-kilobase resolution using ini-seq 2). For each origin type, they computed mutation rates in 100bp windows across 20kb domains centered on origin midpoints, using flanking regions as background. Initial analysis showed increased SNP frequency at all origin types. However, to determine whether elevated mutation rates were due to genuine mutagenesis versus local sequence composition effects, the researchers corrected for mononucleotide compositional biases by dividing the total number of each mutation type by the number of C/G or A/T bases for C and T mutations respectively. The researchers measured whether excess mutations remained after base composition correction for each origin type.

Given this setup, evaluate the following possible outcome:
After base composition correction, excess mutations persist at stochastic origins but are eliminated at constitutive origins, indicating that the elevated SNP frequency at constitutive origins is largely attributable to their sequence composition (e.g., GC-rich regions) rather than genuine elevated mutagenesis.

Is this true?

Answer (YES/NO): NO